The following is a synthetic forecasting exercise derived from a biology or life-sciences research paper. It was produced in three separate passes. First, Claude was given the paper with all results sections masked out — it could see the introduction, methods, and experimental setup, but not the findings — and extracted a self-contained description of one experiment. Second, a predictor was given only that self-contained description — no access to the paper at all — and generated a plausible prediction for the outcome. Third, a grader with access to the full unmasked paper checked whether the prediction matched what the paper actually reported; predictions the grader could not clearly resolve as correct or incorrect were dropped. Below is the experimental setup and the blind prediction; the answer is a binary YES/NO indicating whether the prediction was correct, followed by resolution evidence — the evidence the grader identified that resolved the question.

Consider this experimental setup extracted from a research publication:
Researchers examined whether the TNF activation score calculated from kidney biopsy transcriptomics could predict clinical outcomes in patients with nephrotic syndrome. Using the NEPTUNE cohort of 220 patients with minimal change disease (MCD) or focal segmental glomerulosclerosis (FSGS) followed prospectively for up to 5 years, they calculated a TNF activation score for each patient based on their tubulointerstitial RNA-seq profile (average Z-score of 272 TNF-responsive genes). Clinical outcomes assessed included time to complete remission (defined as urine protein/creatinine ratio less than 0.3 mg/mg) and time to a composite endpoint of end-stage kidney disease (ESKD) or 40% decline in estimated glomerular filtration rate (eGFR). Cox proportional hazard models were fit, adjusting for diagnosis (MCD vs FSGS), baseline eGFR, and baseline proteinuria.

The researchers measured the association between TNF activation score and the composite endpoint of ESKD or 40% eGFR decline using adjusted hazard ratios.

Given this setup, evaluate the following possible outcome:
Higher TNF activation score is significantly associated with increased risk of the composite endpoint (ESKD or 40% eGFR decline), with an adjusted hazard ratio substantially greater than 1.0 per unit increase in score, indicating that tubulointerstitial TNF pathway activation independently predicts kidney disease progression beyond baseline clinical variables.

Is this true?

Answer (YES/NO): NO